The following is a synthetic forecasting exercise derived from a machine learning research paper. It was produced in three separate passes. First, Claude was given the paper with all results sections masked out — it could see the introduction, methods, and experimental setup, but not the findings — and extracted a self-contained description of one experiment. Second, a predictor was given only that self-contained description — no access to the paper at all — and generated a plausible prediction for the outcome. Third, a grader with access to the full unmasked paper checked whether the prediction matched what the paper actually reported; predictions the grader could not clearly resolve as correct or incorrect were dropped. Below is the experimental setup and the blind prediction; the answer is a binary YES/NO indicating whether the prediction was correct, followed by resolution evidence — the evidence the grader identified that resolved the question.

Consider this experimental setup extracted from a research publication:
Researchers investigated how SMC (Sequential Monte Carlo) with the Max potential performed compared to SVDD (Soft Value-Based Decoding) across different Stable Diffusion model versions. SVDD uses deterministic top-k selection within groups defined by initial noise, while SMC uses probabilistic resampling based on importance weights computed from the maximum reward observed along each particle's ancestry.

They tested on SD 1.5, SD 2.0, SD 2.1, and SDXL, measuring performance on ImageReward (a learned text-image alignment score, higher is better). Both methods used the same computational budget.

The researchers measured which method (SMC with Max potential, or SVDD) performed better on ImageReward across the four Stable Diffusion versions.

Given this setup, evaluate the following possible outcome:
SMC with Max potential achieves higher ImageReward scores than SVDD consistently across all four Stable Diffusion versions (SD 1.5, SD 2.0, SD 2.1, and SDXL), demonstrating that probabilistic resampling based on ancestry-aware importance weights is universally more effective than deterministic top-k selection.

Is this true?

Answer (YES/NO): YES